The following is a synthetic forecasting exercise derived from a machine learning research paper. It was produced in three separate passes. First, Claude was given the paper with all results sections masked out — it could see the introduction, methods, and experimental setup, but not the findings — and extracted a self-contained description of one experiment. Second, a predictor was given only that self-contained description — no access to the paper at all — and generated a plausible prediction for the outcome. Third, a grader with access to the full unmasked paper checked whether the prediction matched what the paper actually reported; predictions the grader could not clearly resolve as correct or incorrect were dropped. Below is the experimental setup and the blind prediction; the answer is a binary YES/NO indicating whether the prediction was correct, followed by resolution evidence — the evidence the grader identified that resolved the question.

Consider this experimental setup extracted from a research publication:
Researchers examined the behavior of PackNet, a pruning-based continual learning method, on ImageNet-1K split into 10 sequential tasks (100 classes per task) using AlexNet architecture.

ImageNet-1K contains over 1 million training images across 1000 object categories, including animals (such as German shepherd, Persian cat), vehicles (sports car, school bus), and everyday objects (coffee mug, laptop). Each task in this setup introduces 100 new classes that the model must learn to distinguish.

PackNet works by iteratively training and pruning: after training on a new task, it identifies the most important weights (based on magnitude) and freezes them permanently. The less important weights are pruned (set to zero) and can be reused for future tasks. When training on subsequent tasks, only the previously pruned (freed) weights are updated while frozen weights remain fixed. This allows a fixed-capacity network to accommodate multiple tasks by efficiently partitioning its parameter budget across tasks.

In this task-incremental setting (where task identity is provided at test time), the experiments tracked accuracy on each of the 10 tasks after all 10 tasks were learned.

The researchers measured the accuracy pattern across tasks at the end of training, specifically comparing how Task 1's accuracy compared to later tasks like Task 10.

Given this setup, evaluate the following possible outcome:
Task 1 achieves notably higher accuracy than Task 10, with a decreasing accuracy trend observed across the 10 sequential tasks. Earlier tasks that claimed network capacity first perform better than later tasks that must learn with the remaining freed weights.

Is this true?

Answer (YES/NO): YES